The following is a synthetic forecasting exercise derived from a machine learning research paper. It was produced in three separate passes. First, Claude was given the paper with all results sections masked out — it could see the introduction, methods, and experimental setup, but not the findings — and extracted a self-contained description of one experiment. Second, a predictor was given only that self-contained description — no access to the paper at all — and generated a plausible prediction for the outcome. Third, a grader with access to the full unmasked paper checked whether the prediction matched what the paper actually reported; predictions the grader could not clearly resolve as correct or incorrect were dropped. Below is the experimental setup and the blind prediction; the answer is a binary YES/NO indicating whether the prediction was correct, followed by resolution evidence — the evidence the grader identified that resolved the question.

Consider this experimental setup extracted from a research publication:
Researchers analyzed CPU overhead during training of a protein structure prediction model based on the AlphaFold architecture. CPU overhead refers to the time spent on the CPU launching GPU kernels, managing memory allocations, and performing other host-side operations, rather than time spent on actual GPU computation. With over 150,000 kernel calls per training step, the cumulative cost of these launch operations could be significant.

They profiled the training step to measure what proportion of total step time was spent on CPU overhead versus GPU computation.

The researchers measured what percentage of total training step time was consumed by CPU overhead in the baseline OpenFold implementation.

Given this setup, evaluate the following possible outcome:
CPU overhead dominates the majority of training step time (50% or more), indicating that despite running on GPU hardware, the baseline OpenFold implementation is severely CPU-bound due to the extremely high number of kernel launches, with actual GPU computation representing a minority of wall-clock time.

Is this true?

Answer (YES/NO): NO